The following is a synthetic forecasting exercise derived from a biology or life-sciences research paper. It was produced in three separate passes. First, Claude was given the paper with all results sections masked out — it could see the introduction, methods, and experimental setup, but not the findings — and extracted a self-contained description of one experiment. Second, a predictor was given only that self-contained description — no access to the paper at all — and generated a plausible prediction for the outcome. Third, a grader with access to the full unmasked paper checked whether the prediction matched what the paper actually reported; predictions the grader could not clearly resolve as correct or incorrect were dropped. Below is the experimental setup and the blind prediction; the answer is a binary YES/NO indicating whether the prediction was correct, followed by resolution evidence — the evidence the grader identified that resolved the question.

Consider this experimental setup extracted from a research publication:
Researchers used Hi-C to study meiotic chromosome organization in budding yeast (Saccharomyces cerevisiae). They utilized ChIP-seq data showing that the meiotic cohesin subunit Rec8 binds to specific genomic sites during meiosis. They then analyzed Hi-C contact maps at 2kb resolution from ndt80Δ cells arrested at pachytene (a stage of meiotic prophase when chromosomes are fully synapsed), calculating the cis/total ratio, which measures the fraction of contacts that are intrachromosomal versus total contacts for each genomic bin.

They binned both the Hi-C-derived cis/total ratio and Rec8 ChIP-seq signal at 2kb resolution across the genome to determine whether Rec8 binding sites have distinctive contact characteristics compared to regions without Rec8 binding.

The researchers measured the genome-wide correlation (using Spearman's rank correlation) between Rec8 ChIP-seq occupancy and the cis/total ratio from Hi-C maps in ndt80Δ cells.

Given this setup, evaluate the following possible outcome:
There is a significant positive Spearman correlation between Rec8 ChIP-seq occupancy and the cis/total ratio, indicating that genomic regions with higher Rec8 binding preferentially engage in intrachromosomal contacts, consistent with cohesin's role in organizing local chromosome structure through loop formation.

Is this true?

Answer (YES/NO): YES